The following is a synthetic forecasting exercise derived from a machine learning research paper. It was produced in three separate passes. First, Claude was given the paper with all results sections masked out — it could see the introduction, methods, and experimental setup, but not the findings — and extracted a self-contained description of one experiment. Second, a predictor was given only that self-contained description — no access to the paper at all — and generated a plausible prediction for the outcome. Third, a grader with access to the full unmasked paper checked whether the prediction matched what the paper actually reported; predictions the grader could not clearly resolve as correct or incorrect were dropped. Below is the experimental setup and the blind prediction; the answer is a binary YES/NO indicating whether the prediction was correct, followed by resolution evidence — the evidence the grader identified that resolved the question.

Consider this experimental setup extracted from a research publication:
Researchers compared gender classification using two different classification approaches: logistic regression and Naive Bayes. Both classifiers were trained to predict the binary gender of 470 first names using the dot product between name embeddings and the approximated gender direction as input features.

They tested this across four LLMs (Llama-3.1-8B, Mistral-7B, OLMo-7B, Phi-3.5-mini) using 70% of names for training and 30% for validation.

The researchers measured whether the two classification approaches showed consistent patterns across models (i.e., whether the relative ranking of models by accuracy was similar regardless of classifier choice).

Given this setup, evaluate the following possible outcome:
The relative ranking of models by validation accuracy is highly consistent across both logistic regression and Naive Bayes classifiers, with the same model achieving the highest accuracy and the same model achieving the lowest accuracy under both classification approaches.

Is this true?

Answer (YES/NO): YES